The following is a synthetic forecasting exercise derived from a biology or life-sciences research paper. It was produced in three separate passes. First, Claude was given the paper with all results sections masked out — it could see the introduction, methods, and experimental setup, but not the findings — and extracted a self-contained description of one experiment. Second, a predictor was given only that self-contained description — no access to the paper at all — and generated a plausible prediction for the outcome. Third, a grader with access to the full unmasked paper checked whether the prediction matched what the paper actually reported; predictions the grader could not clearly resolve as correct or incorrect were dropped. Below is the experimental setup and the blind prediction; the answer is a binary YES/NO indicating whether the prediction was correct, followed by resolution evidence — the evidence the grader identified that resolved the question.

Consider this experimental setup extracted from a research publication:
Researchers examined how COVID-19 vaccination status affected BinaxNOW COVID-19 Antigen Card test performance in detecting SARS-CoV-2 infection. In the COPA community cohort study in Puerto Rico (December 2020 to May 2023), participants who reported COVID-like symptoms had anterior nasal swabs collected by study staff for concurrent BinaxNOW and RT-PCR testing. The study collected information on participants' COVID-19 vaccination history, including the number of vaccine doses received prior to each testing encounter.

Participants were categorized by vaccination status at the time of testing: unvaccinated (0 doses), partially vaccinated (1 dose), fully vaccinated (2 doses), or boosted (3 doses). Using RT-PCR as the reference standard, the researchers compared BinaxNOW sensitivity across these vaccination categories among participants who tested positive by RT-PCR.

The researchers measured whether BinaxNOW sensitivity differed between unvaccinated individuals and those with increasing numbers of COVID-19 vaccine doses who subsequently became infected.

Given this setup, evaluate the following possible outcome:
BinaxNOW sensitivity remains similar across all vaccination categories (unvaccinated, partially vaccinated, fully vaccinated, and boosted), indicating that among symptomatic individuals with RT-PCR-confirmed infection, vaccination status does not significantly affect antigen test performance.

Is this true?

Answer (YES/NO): YES